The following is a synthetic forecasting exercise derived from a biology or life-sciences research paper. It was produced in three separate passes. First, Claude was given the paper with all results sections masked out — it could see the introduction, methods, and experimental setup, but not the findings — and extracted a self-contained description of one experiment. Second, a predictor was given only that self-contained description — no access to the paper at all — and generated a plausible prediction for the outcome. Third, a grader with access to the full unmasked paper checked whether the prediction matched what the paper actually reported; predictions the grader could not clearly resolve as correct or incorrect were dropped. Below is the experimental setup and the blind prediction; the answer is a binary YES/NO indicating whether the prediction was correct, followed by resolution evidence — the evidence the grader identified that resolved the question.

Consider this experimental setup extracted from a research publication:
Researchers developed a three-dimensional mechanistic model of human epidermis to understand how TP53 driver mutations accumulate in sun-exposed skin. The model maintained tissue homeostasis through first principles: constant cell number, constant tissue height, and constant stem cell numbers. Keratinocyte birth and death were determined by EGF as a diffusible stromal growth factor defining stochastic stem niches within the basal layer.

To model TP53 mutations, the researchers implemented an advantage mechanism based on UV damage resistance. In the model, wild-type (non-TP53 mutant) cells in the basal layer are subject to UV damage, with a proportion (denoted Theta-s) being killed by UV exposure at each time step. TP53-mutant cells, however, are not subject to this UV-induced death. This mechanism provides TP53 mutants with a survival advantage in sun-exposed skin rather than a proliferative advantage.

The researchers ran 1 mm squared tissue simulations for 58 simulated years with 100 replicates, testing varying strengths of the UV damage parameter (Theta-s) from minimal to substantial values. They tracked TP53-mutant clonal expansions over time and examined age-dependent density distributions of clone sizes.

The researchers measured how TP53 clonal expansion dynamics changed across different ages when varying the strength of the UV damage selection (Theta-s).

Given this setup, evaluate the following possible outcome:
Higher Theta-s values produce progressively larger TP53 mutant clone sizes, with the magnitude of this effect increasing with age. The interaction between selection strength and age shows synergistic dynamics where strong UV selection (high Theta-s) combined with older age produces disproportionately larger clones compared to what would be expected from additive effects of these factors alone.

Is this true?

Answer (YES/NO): NO